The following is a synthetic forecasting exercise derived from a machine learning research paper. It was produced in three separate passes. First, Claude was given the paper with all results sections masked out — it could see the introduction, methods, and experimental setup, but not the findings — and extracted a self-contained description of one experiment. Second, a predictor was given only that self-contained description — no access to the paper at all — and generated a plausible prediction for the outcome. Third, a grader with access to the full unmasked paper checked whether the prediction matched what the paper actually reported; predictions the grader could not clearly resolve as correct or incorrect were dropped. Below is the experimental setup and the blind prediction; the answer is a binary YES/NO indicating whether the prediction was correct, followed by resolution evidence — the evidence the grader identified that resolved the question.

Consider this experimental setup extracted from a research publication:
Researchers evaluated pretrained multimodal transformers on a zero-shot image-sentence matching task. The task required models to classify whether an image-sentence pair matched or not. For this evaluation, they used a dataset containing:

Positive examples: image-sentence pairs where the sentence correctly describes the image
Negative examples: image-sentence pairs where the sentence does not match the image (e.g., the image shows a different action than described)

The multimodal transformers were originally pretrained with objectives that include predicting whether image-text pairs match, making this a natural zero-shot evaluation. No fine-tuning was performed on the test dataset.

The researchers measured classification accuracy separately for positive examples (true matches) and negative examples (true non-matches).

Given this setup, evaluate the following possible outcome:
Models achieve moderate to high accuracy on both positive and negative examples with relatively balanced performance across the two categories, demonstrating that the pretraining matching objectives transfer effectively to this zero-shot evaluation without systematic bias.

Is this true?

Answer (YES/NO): NO